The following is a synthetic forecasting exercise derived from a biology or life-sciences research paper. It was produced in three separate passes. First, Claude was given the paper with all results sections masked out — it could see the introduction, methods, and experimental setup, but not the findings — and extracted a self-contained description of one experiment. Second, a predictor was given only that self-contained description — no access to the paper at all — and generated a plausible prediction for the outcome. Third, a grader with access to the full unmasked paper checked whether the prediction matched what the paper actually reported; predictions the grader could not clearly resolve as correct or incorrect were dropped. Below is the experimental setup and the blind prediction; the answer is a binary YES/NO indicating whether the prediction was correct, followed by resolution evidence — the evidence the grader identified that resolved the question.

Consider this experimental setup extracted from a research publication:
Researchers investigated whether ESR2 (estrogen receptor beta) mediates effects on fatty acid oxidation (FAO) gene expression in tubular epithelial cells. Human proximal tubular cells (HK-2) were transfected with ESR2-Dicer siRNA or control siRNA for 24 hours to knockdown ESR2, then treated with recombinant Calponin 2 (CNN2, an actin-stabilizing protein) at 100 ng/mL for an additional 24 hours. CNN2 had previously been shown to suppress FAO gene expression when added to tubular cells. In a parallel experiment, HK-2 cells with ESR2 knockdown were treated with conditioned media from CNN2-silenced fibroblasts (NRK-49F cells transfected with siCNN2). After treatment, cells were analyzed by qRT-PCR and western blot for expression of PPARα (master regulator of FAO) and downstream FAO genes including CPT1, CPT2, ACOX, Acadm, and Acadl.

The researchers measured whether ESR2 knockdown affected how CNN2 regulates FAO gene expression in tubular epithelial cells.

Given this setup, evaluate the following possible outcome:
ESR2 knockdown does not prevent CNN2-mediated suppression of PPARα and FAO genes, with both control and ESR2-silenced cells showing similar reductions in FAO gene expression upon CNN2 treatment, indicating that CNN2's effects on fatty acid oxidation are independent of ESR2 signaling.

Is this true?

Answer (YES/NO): NO